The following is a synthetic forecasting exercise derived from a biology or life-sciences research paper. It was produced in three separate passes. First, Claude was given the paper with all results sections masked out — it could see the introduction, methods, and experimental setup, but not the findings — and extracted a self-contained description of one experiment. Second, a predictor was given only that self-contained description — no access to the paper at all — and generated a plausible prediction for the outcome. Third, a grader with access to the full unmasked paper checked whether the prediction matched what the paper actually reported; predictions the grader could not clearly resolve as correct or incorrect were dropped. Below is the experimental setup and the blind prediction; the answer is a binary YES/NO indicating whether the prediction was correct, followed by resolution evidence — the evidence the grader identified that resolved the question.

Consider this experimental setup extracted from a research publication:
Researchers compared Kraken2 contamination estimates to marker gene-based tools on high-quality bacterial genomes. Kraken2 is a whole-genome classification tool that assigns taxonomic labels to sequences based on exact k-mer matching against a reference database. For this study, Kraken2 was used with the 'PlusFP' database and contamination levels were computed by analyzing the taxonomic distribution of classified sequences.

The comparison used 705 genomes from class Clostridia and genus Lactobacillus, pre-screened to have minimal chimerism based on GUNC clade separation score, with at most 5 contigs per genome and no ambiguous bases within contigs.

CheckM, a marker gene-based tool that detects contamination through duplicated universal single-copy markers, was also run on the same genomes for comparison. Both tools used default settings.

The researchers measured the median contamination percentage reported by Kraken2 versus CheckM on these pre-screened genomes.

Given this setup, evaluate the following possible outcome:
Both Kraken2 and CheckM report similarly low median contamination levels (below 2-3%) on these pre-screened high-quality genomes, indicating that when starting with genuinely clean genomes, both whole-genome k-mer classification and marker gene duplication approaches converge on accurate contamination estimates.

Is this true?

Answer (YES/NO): NO